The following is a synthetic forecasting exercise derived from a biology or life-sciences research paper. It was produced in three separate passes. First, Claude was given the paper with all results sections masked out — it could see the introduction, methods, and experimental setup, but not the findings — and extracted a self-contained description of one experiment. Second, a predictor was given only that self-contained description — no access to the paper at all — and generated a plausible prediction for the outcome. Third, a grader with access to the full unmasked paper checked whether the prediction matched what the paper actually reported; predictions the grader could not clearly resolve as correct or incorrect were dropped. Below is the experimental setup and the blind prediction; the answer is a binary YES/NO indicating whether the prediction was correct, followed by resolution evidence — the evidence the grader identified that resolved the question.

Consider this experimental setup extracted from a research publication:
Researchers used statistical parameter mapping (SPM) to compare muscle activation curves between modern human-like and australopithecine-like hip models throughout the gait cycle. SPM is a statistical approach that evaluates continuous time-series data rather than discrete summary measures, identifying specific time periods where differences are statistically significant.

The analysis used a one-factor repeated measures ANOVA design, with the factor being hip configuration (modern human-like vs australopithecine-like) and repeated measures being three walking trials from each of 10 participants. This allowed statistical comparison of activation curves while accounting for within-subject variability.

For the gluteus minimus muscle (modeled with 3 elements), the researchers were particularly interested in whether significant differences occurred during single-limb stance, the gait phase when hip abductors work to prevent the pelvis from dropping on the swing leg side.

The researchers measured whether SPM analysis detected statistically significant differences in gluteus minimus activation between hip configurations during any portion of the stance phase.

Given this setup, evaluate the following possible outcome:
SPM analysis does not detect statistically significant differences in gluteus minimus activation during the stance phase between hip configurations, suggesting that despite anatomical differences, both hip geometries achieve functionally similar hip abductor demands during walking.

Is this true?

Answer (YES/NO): NO